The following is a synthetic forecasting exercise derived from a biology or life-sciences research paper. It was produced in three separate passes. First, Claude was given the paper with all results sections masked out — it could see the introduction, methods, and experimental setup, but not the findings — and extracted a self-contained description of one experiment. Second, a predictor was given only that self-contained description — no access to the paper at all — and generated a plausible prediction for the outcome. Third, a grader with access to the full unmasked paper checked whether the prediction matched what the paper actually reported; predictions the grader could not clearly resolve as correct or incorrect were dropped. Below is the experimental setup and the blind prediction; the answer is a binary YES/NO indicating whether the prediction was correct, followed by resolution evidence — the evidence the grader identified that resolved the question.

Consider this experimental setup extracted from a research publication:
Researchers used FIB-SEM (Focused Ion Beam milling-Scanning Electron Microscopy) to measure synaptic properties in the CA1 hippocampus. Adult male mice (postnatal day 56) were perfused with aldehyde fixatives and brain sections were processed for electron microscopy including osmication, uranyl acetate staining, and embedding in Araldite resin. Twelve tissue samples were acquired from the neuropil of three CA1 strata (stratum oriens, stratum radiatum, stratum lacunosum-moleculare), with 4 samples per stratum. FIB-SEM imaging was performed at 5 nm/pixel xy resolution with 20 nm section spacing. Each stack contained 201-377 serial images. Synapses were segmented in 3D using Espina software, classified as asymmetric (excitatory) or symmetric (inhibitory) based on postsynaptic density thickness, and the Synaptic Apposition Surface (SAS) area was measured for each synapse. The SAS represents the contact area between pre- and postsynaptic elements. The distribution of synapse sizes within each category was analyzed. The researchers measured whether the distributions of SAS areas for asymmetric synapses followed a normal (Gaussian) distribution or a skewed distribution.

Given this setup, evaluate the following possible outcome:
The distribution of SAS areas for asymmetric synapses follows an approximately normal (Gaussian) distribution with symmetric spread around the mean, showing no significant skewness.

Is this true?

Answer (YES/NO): NO